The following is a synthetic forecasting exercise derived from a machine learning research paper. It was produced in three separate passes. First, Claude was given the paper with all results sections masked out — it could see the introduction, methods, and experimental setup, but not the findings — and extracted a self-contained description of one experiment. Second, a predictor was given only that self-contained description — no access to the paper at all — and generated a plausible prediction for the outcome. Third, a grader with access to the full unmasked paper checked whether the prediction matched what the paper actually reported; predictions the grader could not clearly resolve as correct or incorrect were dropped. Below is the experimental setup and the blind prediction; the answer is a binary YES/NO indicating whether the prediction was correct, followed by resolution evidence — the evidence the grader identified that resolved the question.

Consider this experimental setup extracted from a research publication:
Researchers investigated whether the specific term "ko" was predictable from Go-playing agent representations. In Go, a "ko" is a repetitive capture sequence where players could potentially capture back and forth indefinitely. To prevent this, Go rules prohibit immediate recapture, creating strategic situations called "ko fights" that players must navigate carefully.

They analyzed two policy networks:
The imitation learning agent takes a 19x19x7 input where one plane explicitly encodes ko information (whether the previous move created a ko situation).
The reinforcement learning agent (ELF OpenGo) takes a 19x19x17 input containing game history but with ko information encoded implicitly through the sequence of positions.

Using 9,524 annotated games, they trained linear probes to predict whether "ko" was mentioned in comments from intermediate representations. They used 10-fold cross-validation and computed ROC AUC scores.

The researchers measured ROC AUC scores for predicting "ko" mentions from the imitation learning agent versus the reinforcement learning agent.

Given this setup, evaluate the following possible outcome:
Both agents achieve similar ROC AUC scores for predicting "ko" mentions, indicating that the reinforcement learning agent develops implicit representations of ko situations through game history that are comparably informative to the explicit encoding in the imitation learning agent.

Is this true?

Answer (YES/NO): NO